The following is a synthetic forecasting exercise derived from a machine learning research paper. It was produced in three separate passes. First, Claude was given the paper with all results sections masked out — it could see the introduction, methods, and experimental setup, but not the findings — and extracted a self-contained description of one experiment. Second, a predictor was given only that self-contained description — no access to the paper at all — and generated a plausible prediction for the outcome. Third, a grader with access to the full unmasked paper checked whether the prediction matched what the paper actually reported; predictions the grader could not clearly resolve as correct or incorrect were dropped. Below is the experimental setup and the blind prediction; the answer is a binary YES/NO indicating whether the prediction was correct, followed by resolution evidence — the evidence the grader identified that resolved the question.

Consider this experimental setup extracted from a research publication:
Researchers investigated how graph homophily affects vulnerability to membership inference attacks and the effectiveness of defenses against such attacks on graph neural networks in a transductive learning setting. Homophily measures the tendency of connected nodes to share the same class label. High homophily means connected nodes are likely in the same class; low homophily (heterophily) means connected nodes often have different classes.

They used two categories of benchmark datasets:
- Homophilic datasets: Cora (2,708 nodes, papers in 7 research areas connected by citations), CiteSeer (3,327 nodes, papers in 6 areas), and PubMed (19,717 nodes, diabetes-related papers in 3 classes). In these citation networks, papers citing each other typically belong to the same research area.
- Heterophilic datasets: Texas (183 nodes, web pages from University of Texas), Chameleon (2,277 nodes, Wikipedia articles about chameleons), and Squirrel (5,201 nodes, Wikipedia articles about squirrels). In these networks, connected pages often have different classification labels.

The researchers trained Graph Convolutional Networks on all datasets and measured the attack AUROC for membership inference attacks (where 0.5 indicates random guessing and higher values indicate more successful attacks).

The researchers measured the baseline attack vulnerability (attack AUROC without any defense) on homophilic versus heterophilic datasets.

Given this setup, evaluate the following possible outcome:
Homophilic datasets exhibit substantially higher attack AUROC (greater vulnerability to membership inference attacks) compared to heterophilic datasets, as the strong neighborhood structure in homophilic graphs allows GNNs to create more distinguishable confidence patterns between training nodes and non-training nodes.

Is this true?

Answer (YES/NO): NO